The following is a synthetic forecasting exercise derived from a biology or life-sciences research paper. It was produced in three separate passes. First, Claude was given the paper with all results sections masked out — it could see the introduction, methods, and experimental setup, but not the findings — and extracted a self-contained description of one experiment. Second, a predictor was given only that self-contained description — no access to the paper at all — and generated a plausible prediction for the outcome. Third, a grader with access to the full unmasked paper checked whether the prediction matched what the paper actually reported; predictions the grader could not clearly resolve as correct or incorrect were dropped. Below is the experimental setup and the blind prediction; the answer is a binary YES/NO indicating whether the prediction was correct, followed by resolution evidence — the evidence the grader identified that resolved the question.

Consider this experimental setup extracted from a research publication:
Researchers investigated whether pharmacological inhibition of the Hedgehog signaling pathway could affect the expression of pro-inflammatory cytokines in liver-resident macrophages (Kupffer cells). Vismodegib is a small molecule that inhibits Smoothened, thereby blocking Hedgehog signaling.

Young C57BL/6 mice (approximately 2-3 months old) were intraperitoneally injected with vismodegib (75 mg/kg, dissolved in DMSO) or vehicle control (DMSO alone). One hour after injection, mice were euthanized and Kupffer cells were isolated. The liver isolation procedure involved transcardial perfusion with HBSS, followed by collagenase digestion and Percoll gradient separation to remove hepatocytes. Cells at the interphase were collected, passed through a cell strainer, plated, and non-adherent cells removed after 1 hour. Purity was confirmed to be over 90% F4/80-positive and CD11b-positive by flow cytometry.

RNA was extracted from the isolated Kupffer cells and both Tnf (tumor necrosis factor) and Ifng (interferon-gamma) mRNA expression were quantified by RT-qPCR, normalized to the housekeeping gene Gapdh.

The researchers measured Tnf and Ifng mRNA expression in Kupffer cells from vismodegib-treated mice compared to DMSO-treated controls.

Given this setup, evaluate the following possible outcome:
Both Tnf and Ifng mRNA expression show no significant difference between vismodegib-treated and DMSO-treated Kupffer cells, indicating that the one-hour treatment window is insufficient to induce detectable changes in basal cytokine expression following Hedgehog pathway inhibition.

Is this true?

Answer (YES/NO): NO